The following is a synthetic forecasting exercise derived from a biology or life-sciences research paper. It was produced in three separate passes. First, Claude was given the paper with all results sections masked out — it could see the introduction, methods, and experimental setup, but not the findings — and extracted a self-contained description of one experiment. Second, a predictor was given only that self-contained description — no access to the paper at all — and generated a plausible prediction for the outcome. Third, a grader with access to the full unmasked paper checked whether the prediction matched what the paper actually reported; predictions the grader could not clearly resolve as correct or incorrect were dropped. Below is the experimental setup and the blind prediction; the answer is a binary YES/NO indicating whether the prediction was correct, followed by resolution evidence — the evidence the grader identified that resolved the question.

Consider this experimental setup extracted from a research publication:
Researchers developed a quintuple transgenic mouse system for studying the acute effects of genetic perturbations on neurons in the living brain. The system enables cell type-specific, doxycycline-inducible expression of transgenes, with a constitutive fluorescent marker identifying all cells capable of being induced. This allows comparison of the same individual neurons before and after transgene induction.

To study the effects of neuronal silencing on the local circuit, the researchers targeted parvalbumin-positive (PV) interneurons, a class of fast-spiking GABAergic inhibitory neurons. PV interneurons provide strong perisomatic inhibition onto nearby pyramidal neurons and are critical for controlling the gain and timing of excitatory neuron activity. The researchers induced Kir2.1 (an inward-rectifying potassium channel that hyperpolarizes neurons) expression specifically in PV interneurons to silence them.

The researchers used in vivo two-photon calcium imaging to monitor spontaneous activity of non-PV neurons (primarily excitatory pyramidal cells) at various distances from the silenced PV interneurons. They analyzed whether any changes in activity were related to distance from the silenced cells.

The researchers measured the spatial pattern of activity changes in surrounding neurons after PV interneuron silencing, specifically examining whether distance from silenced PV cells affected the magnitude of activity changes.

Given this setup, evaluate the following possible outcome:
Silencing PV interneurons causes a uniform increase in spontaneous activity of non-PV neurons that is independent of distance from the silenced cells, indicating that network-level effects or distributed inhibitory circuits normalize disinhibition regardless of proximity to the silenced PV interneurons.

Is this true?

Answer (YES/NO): NO